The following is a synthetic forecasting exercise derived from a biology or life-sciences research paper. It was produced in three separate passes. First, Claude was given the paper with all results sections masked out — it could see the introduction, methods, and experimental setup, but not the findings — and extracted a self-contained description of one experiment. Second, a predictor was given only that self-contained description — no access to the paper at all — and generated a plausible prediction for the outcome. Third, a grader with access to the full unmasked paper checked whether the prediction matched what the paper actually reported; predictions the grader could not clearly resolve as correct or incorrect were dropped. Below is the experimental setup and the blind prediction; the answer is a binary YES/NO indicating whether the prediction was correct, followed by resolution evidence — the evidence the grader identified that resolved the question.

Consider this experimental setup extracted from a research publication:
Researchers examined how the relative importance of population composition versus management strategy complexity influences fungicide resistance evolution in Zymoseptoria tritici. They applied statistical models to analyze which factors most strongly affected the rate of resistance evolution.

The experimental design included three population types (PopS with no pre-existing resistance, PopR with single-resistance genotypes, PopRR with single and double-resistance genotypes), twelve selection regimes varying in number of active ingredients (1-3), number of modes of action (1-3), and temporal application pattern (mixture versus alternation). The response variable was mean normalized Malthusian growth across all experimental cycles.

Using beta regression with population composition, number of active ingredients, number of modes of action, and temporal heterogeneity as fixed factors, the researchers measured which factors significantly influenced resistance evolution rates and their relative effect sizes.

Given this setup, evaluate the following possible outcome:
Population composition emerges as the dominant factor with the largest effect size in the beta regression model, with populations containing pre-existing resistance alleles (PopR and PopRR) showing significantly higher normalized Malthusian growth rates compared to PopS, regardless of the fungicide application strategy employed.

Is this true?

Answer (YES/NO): NO